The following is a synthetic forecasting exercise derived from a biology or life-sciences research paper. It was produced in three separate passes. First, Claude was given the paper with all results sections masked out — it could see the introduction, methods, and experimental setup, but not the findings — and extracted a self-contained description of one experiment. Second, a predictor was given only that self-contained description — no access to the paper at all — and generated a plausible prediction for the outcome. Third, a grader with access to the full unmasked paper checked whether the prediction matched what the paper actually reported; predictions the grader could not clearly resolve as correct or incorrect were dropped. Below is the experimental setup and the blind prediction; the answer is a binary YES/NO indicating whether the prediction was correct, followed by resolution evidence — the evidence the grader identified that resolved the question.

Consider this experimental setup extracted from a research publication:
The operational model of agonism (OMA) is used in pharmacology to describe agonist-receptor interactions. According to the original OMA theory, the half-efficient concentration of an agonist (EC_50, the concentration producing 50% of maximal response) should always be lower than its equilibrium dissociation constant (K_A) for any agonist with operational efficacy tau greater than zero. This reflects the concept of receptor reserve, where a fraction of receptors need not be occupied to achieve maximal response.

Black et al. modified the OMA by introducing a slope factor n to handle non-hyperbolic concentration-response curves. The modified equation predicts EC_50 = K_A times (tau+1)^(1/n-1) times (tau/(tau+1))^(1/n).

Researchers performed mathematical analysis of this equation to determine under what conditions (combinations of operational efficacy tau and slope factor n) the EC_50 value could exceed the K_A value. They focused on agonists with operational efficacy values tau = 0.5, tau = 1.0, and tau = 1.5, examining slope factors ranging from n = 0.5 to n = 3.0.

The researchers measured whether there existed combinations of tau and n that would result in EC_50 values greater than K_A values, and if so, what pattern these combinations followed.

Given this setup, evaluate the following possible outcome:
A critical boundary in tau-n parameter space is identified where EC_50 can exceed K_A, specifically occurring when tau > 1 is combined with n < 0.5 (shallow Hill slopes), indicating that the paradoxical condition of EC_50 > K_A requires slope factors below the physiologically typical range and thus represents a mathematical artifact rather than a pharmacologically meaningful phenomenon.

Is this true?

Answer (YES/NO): NO